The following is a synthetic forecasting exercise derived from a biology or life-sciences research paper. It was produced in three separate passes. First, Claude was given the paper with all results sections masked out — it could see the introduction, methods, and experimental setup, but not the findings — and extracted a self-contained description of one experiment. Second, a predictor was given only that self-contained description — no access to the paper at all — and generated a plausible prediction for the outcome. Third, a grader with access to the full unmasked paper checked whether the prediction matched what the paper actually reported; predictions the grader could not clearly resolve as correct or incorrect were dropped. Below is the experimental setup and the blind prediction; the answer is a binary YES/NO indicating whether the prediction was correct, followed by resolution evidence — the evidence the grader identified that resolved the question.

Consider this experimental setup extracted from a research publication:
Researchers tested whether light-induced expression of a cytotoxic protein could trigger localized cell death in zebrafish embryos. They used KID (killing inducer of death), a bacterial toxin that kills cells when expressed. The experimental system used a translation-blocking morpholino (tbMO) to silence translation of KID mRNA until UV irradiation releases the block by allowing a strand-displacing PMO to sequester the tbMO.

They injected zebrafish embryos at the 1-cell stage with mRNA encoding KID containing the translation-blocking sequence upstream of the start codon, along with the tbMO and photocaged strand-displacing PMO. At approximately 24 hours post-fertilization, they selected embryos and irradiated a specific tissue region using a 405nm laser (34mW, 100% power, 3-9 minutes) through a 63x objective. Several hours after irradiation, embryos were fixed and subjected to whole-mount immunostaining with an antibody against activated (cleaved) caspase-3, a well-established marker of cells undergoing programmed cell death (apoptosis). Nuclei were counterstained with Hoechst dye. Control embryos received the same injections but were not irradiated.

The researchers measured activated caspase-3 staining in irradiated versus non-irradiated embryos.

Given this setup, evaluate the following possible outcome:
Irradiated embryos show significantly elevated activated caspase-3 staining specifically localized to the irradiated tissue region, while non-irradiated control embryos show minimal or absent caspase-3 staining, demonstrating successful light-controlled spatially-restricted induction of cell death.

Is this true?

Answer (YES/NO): YES